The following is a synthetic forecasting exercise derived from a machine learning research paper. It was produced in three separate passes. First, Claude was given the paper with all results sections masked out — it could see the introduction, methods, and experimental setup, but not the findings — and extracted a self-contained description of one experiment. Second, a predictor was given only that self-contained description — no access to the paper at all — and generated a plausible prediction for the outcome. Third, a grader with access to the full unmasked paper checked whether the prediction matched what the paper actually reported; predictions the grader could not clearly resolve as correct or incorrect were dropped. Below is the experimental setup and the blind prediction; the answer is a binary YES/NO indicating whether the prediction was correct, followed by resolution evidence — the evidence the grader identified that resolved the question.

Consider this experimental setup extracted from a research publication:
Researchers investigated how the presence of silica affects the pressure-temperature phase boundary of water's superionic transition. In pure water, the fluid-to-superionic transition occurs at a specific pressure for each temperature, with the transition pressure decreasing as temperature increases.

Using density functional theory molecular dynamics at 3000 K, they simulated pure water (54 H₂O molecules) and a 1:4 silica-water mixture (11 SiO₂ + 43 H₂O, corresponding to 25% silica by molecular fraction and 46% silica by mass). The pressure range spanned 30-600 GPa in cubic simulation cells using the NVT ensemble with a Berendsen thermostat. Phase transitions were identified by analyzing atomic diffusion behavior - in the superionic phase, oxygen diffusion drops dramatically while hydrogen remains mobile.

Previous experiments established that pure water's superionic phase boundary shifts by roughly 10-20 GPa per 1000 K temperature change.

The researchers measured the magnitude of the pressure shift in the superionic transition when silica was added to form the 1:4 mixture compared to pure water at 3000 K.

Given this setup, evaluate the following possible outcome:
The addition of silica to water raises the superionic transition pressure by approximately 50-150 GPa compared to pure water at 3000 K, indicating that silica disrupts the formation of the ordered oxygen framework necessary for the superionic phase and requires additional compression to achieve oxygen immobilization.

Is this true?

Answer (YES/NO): YES